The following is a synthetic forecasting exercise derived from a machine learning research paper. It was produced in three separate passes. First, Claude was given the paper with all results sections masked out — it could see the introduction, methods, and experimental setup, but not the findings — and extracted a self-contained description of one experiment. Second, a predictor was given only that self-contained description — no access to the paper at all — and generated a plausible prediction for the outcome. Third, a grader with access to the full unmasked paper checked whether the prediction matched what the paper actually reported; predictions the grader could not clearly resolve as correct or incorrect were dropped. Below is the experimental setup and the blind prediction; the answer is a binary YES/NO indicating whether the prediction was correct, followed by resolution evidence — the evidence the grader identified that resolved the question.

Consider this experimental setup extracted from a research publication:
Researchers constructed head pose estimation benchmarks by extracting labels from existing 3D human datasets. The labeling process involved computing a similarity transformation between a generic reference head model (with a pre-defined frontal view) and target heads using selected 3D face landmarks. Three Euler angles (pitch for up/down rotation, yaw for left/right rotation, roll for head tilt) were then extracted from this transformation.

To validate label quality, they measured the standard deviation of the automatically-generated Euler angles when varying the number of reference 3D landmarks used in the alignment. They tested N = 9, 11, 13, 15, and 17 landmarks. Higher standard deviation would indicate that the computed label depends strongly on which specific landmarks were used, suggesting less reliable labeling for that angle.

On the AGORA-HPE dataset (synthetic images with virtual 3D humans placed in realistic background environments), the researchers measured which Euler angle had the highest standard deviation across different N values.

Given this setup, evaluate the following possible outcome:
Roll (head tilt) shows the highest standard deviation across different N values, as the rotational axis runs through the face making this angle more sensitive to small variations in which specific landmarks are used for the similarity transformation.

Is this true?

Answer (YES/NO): NO